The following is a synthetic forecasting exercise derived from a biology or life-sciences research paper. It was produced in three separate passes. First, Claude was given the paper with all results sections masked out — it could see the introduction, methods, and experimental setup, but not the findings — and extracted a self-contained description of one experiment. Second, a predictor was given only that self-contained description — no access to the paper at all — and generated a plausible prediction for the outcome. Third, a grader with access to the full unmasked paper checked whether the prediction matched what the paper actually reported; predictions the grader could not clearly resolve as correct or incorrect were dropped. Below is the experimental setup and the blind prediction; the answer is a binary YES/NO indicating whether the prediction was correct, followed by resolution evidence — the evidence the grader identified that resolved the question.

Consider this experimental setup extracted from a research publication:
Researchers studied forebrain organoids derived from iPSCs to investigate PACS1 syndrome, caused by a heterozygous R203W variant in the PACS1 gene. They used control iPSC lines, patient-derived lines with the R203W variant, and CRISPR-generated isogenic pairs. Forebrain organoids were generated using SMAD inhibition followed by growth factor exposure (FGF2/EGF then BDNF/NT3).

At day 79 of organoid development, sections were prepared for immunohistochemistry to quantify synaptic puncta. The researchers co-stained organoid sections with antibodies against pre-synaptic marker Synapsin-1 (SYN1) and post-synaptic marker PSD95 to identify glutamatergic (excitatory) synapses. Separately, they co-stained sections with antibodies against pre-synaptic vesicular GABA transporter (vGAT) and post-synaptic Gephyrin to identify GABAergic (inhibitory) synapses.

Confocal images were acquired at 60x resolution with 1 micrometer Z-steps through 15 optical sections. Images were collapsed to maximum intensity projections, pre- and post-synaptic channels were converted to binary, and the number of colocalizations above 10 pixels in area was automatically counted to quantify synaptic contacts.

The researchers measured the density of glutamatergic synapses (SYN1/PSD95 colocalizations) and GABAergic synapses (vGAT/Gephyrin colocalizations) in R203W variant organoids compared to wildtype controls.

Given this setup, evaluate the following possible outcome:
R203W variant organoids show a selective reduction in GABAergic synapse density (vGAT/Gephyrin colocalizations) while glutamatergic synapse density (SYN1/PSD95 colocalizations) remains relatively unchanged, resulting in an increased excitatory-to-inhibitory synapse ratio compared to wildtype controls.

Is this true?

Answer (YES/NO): NO